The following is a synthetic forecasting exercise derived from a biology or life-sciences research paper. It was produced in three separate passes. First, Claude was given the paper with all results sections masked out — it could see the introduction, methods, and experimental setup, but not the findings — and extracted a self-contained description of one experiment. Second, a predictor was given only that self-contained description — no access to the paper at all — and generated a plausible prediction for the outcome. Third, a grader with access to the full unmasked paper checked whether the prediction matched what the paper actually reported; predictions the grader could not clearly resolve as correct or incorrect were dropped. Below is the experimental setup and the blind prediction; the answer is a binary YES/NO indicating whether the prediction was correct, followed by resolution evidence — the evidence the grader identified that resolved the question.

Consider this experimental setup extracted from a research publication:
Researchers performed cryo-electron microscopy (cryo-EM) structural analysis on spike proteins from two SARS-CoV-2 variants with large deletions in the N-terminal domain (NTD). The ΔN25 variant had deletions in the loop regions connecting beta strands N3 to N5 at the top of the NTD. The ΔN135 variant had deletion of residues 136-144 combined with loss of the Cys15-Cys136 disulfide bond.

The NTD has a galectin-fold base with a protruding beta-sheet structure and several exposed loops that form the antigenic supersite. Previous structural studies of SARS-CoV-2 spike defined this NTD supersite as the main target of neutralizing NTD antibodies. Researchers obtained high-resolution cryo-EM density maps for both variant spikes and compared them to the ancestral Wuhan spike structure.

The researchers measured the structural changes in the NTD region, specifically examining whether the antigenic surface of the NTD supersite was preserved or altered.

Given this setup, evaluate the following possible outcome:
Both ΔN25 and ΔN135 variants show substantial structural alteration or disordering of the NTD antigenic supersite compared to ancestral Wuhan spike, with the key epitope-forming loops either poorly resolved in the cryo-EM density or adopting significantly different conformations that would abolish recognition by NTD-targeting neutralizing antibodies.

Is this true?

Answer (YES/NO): YES